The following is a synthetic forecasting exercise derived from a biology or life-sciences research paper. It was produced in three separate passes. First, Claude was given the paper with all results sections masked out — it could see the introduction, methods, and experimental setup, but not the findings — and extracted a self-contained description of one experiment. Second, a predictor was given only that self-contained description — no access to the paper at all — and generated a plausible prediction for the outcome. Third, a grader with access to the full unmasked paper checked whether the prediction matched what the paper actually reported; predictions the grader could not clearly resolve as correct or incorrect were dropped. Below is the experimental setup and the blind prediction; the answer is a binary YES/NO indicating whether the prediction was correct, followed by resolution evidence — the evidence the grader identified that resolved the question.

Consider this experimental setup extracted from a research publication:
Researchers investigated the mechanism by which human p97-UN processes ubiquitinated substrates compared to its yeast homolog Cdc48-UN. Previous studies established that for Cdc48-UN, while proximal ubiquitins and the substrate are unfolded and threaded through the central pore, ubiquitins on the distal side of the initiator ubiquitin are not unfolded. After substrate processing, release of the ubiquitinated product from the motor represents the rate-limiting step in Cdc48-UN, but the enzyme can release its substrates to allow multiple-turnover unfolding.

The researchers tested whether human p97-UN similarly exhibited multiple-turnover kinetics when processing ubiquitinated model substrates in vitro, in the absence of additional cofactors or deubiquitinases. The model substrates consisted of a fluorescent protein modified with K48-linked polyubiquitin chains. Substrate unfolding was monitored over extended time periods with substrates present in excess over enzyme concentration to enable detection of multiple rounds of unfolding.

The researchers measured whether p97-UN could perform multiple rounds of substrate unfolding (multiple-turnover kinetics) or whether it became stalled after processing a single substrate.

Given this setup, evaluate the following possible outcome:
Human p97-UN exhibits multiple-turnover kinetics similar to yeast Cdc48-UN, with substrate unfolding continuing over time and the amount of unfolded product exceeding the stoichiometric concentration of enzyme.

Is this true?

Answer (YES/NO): NO